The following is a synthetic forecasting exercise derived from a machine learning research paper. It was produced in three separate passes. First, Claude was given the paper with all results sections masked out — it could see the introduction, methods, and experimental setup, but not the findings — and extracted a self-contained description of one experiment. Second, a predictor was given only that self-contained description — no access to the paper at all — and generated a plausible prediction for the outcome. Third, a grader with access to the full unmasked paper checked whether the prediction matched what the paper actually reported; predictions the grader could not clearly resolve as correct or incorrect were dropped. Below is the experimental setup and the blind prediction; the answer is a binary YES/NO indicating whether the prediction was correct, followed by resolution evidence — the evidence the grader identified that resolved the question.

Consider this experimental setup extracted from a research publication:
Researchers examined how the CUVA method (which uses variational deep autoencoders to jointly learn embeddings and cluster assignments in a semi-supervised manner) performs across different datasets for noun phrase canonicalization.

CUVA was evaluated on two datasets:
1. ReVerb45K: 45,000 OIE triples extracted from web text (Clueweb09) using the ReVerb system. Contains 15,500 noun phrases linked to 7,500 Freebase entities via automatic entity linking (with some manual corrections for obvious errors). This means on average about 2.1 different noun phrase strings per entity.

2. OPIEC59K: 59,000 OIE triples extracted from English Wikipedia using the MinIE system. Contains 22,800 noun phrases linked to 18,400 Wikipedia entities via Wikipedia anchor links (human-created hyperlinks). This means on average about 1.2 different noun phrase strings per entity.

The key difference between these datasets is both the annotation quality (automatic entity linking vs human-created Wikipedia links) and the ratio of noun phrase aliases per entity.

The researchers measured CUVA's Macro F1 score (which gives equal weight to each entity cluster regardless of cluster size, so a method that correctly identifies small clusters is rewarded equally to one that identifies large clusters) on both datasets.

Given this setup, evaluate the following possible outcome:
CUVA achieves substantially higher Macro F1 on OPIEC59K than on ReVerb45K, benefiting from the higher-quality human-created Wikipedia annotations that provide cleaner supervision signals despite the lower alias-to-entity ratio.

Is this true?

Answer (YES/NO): NO